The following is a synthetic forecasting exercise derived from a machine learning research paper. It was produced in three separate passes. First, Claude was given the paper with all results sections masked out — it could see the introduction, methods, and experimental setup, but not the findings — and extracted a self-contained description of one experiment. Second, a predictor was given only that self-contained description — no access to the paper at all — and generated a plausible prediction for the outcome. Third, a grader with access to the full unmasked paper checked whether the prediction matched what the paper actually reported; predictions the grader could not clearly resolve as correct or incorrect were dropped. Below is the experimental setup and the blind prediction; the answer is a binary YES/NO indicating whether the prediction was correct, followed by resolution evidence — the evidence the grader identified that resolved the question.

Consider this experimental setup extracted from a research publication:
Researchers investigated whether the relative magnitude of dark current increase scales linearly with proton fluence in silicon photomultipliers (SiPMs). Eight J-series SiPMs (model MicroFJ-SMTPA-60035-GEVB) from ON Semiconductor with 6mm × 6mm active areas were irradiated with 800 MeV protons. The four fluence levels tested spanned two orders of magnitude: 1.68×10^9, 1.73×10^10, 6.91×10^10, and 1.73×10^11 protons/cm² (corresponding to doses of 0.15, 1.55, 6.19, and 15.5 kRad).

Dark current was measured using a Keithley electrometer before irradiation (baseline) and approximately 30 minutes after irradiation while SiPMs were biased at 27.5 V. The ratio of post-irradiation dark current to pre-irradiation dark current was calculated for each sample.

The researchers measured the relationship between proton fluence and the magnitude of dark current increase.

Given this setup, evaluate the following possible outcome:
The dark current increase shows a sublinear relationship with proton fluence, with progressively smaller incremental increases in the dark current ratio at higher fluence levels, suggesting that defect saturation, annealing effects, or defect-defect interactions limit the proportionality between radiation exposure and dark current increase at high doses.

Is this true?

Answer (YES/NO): YES